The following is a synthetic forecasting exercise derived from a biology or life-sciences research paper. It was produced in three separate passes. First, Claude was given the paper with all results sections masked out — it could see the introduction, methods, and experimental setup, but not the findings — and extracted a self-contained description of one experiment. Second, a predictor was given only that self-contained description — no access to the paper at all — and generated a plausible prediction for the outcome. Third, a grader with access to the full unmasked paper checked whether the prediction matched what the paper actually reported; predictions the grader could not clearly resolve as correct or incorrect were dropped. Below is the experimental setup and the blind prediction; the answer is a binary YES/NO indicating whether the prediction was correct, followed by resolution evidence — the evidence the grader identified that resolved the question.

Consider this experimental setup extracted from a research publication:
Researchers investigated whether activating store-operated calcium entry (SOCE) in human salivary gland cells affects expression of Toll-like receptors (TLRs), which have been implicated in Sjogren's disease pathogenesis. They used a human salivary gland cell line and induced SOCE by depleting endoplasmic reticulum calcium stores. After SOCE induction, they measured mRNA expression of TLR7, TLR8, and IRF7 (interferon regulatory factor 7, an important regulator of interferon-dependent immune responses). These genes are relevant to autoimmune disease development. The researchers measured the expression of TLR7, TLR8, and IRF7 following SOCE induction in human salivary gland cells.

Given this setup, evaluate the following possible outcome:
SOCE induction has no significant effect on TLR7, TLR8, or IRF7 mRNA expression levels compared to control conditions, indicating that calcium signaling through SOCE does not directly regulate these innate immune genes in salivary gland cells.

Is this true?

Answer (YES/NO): NO